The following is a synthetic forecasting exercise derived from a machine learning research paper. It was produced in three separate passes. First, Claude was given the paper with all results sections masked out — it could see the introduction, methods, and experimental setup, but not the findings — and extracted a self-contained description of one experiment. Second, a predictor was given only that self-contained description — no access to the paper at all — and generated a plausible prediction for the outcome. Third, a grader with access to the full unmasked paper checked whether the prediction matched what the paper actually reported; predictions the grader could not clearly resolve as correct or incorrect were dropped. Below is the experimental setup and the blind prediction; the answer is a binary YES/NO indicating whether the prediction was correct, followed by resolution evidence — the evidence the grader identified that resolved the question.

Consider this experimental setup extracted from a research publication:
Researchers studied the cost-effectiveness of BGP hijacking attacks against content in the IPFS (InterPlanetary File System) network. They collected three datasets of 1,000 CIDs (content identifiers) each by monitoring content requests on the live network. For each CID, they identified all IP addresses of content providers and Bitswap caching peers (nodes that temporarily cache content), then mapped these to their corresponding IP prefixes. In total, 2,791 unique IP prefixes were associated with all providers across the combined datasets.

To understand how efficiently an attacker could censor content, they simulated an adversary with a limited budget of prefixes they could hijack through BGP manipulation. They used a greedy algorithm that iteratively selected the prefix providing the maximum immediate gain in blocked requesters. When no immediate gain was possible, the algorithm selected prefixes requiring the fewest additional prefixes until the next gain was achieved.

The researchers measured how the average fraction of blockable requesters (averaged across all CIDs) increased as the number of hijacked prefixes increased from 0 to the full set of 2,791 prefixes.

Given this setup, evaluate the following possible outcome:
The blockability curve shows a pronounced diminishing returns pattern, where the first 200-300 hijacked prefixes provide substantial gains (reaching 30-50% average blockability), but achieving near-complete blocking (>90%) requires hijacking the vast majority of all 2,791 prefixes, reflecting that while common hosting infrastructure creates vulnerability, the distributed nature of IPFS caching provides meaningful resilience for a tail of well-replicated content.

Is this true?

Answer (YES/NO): NO